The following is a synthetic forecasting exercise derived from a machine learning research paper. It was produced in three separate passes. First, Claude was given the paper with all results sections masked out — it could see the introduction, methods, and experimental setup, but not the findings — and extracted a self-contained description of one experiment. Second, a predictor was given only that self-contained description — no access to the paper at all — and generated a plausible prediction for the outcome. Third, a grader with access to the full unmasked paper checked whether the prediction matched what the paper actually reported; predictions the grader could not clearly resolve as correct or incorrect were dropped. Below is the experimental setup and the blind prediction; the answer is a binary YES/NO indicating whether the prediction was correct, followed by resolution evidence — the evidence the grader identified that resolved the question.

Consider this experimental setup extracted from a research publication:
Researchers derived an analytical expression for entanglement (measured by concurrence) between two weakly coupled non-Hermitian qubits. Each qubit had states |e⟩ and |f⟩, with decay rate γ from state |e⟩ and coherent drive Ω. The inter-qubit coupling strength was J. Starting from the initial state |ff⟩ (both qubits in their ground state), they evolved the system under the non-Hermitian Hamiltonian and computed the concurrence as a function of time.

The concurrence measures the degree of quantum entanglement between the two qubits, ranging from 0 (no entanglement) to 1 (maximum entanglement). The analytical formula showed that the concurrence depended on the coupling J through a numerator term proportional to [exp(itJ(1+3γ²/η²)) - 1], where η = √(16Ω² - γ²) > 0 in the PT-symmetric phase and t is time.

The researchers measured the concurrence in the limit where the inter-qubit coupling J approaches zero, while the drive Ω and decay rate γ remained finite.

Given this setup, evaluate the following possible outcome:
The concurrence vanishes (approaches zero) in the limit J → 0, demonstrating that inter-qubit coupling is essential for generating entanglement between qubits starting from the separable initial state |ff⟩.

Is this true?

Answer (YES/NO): YES